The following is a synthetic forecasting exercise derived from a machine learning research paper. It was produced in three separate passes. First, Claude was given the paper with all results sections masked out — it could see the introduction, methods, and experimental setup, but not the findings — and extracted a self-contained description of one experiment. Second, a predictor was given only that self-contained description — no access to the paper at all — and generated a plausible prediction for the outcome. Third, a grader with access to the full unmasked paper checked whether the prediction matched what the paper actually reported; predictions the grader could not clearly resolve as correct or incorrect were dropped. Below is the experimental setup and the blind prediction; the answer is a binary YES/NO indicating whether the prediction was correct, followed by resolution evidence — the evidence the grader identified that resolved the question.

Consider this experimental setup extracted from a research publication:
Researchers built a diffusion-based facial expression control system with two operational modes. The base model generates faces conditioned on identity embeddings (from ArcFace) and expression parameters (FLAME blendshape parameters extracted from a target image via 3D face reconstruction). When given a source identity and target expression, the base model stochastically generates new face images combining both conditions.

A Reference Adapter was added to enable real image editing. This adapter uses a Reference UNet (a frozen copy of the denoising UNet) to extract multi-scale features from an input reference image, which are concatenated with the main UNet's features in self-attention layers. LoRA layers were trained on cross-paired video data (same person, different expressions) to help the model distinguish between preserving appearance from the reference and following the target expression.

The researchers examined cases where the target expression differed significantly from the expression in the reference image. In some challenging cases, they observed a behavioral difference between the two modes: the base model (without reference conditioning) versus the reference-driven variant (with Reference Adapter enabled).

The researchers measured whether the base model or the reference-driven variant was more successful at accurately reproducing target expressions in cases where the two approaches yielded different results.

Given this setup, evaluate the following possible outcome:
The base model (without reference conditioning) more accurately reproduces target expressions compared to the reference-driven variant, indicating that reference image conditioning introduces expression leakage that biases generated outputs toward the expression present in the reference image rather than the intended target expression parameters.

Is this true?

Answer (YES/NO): YES